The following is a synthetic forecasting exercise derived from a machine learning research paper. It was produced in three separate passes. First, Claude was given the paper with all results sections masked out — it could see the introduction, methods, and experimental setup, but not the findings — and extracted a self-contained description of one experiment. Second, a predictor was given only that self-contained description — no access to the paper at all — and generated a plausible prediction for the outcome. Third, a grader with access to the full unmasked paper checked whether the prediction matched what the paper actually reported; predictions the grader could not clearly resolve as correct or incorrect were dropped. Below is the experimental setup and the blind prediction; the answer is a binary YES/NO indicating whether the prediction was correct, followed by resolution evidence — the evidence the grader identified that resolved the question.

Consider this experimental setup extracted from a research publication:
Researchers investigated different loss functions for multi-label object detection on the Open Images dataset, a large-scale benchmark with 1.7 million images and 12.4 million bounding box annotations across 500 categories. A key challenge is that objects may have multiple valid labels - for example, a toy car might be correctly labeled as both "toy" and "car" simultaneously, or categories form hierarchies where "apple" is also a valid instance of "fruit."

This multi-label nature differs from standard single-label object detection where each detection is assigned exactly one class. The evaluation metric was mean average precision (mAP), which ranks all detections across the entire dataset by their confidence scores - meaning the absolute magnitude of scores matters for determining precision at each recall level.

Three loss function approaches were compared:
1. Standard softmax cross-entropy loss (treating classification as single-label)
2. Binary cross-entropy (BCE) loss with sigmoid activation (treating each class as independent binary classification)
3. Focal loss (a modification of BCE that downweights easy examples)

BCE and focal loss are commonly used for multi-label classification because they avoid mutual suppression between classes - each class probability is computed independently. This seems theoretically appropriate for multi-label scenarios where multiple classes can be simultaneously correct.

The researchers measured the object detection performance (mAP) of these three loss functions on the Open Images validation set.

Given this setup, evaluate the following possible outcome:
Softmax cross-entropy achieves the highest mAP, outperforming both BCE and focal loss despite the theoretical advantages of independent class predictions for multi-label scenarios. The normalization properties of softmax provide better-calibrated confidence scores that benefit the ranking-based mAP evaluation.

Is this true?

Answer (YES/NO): YES